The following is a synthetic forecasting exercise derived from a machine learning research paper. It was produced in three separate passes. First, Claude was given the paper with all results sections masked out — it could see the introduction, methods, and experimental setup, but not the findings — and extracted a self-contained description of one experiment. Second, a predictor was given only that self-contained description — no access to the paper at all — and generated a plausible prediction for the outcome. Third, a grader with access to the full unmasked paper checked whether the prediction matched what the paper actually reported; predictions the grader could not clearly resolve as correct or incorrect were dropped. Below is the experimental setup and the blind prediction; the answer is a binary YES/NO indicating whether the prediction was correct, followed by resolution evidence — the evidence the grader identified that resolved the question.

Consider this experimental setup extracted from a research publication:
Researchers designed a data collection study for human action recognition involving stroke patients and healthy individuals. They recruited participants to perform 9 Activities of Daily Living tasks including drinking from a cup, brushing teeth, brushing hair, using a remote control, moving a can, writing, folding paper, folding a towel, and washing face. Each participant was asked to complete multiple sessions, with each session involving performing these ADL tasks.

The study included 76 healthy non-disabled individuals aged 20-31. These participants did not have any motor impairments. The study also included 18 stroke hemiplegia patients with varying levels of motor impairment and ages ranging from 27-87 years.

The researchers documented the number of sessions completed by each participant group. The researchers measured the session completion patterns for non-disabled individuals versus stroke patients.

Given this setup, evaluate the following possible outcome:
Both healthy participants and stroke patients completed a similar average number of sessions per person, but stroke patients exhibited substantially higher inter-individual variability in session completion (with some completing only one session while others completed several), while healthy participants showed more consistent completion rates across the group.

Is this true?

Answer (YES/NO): NO